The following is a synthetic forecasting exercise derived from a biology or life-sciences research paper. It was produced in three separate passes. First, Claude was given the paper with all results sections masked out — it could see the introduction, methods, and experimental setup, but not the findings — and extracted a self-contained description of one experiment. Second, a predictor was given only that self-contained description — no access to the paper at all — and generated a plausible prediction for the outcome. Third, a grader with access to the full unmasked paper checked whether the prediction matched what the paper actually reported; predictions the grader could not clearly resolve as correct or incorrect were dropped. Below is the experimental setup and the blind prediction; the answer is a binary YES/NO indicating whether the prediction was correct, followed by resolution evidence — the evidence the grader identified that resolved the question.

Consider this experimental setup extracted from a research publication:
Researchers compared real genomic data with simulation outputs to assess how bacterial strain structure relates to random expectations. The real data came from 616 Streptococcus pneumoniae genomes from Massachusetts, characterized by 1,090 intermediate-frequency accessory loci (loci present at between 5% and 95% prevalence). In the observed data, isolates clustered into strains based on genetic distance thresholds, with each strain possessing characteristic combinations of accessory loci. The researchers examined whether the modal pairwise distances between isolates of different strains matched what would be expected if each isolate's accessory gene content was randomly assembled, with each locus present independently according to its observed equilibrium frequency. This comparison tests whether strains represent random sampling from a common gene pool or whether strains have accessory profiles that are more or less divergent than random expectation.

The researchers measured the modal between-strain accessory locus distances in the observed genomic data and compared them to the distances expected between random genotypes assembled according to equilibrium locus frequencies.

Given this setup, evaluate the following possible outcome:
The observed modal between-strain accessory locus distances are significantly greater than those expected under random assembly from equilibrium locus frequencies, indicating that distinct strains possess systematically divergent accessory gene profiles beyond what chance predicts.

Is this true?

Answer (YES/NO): YES